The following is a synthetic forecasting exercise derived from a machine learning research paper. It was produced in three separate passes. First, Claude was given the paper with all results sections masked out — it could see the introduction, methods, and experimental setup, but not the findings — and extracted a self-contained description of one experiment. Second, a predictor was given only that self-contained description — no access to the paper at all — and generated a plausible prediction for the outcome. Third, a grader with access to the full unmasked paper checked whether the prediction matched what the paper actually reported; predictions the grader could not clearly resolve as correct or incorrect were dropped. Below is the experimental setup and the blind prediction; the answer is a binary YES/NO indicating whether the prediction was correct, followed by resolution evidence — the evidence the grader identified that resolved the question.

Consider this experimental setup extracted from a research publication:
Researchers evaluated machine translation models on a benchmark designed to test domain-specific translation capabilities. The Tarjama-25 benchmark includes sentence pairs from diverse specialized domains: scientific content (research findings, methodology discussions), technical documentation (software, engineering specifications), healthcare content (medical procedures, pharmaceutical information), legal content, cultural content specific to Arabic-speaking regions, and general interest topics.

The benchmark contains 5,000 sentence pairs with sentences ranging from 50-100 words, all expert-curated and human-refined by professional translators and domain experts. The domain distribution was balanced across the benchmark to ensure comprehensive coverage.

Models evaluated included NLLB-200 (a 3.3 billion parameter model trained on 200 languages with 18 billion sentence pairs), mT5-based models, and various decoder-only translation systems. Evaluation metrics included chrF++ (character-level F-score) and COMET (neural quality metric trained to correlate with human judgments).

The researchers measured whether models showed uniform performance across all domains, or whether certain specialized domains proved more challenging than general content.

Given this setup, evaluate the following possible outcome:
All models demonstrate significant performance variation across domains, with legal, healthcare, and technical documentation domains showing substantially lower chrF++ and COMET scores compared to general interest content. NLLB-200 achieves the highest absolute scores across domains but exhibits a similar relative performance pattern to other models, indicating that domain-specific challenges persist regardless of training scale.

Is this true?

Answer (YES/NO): NO